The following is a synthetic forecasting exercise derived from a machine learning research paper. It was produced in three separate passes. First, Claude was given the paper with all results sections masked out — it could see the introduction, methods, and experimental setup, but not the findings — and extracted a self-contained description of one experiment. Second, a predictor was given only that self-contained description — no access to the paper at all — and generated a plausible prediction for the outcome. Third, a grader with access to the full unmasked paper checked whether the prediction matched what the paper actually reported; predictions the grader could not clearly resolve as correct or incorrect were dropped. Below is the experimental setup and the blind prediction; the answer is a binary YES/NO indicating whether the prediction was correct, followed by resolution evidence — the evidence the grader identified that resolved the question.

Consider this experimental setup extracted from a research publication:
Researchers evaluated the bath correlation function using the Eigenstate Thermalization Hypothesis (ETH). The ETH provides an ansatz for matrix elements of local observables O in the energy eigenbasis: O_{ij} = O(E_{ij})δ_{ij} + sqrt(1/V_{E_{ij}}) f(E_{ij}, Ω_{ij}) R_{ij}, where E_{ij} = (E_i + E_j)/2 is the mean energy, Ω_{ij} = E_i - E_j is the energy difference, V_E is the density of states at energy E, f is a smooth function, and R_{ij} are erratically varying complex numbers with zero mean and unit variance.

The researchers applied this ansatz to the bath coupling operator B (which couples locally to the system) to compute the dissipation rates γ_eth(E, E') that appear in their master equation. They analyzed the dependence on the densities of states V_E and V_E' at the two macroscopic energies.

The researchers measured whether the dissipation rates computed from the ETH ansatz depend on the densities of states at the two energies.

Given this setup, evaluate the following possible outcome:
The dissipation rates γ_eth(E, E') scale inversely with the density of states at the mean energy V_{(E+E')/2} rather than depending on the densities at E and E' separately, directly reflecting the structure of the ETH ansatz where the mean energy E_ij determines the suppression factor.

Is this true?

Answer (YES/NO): NO